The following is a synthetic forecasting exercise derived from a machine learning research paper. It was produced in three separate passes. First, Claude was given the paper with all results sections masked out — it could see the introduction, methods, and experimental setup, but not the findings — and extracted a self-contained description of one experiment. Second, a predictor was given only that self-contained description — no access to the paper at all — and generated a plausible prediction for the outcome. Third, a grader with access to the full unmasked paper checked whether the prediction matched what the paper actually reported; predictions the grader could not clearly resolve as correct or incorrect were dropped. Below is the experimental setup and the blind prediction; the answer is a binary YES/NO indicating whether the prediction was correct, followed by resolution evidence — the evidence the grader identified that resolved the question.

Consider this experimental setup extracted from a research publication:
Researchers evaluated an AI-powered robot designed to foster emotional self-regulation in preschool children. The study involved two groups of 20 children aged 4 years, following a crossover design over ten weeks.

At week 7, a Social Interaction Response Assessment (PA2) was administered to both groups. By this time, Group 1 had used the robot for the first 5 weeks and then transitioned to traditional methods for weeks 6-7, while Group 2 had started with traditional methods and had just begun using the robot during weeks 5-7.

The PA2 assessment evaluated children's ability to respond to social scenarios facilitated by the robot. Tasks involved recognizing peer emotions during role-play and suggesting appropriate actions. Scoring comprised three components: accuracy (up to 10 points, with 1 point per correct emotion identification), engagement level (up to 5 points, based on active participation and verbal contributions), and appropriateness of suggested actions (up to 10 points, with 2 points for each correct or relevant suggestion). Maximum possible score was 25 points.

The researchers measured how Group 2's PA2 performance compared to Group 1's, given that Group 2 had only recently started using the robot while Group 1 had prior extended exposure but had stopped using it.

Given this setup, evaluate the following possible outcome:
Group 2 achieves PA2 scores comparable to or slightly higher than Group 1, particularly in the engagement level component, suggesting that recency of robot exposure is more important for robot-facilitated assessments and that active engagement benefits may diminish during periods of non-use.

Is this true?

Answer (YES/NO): NO